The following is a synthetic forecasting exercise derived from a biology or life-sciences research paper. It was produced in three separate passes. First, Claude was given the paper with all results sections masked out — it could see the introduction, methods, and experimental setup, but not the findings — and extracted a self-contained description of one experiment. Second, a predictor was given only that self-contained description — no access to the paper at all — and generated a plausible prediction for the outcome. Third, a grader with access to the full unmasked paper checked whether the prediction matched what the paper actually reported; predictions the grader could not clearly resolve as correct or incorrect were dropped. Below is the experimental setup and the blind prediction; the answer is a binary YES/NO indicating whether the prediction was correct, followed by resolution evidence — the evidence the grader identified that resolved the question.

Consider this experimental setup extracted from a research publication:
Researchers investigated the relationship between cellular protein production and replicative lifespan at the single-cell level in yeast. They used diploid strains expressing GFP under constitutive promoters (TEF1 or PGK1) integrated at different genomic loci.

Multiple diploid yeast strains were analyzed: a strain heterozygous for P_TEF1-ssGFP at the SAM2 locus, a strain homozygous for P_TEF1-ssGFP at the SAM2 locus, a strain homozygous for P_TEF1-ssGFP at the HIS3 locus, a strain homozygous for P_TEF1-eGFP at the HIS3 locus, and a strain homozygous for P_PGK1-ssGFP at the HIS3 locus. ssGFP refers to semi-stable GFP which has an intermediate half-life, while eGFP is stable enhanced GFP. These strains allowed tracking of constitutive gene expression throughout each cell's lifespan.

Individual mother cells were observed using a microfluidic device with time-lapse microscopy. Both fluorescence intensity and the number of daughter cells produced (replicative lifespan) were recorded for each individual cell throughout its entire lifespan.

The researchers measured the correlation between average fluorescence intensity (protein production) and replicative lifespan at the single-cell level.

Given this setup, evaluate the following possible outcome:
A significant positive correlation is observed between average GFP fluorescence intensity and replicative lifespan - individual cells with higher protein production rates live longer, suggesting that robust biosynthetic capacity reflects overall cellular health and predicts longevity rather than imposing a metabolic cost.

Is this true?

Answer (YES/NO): NO